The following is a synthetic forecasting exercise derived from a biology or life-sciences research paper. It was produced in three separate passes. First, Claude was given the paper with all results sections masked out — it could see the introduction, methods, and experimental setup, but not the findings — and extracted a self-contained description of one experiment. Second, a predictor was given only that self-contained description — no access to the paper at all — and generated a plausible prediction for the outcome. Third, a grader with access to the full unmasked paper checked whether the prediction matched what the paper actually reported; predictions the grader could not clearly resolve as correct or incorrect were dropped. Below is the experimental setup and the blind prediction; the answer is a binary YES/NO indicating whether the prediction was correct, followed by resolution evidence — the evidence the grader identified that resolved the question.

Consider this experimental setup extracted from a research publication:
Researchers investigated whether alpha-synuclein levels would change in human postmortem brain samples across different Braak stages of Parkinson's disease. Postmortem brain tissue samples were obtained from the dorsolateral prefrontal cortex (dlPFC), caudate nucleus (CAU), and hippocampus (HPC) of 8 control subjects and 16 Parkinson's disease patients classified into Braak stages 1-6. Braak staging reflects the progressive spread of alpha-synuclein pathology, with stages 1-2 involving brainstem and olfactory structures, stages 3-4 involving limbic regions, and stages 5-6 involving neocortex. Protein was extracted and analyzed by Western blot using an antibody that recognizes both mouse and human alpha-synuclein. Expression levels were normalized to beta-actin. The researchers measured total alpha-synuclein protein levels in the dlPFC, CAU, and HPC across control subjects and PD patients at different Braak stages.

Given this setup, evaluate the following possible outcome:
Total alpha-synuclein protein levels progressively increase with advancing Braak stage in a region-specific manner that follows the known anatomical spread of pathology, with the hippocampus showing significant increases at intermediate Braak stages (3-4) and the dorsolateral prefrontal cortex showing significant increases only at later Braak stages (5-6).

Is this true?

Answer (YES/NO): NO